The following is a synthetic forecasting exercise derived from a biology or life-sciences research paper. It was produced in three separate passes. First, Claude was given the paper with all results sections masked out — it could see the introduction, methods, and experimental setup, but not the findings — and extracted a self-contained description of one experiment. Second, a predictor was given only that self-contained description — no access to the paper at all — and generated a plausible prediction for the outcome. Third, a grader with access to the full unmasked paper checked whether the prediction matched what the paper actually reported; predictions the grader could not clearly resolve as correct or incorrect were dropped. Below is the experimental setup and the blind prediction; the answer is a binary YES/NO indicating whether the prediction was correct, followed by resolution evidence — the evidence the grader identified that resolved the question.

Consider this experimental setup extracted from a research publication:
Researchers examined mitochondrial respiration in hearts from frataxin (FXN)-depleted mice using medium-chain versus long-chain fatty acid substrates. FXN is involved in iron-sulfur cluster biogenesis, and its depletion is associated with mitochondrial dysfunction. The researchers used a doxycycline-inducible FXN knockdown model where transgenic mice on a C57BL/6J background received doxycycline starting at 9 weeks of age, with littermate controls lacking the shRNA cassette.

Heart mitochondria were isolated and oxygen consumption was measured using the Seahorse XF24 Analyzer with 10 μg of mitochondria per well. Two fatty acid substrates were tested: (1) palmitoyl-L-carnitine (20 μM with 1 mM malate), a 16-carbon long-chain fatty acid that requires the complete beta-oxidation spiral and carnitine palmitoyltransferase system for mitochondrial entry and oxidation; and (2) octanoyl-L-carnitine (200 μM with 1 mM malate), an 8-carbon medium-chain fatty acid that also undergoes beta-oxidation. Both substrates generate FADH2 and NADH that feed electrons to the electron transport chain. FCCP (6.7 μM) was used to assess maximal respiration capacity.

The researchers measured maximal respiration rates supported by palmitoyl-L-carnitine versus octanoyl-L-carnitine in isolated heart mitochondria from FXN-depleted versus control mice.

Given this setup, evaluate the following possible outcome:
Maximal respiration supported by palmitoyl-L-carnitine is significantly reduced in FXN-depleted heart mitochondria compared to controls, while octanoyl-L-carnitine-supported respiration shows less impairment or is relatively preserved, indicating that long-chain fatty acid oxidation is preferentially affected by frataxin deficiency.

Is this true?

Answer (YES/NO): NO